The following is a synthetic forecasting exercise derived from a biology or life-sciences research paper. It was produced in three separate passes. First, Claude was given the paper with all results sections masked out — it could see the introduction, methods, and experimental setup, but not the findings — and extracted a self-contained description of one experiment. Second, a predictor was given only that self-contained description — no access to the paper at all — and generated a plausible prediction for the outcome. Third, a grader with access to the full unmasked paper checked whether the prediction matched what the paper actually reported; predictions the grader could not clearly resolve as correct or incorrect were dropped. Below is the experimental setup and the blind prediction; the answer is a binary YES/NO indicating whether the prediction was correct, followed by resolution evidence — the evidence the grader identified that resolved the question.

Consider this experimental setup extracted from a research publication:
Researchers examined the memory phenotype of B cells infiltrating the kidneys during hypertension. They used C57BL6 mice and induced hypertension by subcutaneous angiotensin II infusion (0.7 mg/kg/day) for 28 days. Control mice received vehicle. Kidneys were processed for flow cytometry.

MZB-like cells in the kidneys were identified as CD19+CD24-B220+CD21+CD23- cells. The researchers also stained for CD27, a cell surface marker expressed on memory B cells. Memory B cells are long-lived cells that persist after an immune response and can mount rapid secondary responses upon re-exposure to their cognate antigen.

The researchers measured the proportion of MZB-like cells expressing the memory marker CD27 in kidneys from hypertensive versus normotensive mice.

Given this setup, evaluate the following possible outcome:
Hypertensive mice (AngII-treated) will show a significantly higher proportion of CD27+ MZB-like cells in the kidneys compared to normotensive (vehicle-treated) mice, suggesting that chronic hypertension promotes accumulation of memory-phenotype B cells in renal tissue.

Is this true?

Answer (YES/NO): YES